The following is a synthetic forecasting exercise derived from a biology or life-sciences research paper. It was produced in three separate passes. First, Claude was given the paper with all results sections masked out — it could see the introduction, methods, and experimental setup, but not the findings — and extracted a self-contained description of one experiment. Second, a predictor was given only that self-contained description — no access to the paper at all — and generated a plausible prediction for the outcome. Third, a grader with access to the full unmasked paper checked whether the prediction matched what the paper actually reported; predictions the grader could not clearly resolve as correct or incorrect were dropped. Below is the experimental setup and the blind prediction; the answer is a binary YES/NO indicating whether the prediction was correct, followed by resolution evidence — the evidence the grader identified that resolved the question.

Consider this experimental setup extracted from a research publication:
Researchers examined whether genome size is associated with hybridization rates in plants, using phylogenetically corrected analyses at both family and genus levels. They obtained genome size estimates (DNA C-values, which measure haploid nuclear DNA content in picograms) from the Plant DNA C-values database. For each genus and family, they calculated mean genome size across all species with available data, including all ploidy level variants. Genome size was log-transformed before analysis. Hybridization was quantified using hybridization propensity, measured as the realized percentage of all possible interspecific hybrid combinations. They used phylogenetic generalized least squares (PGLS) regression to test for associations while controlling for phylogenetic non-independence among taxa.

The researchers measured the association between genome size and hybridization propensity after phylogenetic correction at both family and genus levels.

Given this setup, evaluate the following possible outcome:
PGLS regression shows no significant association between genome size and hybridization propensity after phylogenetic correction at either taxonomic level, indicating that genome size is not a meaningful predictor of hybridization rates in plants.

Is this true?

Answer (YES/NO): NO